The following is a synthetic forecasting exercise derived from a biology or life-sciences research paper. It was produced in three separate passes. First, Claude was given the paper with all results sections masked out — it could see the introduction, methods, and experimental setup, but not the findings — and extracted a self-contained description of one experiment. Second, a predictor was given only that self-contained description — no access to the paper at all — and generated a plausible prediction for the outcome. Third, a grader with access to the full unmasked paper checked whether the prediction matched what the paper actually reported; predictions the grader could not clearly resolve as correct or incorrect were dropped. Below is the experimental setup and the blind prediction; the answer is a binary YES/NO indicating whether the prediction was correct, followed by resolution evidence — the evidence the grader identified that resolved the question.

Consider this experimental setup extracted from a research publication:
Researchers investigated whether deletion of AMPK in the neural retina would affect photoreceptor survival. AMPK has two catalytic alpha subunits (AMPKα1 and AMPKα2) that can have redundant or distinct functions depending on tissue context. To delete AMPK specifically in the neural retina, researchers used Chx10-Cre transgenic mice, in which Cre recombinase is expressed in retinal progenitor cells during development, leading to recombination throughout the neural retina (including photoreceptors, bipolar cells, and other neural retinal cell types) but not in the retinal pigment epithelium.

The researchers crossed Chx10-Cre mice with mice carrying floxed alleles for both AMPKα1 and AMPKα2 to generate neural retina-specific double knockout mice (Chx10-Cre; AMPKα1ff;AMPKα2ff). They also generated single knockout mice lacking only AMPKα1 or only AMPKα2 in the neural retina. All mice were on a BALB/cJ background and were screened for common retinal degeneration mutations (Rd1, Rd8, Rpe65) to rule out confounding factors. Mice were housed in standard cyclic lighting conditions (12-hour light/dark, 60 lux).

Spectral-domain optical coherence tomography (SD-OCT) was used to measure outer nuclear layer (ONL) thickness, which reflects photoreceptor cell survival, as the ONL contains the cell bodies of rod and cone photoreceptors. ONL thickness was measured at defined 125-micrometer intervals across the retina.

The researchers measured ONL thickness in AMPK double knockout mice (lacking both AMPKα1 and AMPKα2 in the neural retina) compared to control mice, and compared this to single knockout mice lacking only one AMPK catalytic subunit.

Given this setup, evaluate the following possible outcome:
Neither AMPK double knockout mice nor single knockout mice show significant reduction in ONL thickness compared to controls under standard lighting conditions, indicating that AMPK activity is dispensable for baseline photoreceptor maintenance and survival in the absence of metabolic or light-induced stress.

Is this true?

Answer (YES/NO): NO